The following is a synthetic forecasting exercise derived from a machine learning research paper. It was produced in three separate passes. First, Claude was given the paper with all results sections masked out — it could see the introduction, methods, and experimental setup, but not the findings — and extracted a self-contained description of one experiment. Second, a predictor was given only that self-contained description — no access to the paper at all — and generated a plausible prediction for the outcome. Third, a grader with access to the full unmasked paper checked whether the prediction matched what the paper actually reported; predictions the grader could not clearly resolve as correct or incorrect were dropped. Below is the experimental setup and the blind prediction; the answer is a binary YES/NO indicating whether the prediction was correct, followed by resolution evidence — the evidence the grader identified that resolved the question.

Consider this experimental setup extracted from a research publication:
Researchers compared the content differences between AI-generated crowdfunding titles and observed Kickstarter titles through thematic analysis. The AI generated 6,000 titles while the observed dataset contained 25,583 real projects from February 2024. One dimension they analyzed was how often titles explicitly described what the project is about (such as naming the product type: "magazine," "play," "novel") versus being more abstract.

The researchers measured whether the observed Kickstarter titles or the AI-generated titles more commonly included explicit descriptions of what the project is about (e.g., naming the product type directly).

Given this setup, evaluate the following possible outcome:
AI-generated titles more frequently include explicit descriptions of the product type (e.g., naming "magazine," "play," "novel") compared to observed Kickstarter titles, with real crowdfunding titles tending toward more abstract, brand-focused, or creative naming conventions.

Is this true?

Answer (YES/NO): NO